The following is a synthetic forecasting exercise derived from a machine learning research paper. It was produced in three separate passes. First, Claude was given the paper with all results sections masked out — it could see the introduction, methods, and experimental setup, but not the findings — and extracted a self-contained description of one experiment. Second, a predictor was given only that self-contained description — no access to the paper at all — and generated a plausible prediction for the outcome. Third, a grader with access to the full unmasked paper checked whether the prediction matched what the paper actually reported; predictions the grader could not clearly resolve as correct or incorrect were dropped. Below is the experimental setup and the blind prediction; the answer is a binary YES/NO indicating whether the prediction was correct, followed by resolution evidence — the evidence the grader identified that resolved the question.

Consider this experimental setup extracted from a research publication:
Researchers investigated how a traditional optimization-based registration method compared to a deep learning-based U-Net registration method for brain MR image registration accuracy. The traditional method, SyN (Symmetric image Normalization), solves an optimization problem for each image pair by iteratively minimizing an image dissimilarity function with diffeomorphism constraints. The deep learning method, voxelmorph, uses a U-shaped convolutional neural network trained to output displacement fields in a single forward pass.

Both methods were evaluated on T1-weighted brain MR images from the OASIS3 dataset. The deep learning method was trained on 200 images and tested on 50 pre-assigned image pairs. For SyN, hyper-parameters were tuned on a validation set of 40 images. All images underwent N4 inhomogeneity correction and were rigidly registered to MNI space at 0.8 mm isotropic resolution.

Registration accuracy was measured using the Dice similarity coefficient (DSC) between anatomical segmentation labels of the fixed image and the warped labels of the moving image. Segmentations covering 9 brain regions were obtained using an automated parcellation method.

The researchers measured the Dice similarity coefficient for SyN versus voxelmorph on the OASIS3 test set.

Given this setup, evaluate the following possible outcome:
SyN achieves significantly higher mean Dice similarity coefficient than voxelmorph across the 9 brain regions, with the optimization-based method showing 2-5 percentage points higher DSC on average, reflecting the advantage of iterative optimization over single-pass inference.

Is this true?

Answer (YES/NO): NO